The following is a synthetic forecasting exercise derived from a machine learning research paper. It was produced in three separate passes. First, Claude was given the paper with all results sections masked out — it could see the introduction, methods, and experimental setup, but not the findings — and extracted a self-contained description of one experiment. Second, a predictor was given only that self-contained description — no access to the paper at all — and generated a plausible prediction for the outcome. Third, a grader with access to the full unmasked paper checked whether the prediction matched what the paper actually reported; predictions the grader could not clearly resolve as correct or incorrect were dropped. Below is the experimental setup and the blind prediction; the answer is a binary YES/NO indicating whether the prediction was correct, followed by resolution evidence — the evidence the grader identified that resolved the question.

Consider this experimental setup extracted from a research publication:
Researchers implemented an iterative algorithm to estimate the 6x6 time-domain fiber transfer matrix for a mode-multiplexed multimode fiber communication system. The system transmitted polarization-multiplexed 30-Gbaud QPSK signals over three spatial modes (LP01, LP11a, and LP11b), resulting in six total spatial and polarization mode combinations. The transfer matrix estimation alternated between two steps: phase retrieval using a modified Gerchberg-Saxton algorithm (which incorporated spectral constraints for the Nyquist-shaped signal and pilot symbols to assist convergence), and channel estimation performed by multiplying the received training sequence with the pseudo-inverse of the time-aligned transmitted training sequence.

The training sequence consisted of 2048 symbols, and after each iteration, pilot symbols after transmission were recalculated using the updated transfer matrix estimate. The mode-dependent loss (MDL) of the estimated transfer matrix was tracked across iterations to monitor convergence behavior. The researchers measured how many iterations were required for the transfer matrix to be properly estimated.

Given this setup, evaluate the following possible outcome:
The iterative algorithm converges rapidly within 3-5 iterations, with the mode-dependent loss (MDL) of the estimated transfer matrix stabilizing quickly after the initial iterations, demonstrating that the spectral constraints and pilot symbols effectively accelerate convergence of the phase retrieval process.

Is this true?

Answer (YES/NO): NO